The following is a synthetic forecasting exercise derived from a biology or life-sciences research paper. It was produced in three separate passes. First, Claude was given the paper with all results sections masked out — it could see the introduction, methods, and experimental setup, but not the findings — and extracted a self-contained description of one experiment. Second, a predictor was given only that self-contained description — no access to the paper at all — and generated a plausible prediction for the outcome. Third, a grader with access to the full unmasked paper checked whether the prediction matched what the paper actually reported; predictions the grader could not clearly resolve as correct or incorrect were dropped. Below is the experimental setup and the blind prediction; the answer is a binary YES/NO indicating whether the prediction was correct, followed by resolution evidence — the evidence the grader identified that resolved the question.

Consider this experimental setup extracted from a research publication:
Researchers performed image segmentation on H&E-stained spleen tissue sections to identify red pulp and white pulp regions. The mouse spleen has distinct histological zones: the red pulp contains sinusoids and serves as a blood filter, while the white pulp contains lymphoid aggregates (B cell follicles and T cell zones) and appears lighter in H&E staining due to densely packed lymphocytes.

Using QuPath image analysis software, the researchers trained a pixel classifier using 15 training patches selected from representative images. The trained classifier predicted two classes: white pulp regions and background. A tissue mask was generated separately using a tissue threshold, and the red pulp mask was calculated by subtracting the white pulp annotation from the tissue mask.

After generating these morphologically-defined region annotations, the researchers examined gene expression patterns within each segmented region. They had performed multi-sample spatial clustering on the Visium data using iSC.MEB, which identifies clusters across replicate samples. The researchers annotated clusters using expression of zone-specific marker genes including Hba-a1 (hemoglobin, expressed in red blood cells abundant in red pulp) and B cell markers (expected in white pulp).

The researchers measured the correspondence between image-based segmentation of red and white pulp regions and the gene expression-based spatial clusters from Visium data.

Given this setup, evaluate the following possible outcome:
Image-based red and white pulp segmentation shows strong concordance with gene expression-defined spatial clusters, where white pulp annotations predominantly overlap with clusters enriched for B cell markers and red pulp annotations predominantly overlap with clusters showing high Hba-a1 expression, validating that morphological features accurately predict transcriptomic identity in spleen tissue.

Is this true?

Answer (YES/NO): YES